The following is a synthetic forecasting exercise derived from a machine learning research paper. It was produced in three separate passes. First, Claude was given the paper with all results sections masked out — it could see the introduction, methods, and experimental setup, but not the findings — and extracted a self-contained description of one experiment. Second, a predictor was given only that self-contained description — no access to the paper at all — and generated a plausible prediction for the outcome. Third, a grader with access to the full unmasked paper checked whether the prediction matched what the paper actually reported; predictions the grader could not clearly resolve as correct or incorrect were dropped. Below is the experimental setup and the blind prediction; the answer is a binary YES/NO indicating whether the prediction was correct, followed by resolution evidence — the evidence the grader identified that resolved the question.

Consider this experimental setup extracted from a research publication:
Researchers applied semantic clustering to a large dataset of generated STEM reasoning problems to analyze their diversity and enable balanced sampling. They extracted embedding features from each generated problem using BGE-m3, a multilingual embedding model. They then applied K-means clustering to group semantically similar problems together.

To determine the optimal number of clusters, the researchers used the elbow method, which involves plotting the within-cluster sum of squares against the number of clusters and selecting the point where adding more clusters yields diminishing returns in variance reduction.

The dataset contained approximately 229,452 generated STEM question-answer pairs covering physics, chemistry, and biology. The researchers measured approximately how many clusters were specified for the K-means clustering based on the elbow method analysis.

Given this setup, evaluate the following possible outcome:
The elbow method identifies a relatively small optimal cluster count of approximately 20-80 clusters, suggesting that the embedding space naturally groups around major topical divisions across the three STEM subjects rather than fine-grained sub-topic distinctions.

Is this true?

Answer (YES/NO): NO